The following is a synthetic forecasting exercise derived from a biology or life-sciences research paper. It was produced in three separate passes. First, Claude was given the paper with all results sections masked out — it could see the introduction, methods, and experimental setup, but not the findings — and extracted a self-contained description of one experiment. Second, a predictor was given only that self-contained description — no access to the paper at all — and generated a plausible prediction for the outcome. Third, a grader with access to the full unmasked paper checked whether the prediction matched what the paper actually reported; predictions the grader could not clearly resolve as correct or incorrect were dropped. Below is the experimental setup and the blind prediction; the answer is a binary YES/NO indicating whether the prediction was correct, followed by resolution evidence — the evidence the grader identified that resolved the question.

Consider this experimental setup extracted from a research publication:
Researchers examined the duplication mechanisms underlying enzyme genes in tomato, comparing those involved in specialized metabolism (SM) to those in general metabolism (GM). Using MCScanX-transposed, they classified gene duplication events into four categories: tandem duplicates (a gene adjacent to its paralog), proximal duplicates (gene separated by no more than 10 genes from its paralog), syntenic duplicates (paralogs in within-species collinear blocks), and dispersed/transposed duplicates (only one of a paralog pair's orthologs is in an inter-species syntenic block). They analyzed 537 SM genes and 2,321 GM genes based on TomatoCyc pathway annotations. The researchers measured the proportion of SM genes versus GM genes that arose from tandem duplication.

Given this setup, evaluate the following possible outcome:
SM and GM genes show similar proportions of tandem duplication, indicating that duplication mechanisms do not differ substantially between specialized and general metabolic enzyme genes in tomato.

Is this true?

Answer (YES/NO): NO